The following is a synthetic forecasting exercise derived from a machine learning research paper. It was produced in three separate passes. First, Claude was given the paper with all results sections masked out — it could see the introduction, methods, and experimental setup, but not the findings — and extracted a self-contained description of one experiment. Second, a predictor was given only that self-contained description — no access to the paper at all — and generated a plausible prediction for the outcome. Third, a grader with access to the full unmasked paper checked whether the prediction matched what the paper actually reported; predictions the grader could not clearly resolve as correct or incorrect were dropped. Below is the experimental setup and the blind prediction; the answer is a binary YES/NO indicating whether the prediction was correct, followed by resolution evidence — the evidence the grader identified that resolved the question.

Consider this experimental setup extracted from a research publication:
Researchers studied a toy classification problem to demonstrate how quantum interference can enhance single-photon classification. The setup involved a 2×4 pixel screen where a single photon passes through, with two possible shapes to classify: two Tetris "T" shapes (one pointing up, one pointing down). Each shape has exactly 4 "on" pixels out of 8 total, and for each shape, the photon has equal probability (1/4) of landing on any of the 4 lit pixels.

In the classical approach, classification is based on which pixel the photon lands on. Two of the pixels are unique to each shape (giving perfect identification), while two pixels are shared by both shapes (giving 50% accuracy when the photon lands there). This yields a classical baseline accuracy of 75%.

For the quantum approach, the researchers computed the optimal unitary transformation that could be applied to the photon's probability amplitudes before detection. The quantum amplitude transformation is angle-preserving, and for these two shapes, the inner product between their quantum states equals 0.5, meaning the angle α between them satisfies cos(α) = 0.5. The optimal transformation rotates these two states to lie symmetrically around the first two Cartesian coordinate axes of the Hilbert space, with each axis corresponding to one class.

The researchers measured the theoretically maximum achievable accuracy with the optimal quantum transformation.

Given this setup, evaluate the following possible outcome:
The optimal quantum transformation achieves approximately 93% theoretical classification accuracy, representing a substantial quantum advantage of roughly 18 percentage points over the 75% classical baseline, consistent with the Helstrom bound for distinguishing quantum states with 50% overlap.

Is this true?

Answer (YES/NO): YES